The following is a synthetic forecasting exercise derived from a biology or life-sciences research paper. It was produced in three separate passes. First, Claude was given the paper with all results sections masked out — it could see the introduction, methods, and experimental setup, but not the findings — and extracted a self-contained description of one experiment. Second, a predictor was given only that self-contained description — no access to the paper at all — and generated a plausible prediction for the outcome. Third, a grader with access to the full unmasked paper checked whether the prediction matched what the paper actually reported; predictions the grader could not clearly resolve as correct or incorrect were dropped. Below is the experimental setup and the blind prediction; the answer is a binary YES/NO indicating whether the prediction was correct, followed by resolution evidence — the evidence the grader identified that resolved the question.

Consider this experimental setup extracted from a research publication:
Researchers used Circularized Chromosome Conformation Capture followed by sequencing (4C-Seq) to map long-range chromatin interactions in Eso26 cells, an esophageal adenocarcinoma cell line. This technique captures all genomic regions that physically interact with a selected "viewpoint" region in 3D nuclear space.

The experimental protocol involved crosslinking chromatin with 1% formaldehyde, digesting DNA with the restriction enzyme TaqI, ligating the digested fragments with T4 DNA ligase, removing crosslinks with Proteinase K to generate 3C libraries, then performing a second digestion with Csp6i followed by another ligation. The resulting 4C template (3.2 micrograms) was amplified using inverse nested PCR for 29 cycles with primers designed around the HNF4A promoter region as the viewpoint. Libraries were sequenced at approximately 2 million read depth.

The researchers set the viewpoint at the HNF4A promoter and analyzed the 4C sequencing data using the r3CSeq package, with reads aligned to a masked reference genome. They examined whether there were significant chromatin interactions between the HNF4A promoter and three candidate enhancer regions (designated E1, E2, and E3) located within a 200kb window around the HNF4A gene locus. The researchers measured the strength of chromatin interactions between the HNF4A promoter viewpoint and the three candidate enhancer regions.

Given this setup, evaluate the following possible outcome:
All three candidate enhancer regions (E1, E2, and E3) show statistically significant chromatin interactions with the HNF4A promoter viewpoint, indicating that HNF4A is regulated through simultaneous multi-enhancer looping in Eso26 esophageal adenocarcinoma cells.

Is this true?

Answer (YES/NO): YES